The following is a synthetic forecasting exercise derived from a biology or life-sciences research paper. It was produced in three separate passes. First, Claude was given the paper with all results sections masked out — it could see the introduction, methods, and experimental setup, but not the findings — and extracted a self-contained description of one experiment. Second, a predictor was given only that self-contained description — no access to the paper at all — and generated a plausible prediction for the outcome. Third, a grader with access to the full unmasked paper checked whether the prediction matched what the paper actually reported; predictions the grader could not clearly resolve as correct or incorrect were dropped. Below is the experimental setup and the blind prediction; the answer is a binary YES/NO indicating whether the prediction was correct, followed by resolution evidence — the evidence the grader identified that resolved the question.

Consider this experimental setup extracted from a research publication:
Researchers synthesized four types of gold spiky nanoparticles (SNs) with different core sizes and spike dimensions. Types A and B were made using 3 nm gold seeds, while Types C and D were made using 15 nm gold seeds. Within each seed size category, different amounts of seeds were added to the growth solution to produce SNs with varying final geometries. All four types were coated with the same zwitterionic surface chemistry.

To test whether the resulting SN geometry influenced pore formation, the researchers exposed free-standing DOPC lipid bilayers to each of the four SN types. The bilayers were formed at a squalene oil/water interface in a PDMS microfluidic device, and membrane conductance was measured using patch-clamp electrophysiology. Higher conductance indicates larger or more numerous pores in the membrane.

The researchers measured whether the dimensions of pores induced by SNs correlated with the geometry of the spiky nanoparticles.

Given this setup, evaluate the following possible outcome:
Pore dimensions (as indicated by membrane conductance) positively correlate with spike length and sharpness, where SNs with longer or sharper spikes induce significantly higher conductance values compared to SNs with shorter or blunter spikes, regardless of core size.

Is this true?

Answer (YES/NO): NO